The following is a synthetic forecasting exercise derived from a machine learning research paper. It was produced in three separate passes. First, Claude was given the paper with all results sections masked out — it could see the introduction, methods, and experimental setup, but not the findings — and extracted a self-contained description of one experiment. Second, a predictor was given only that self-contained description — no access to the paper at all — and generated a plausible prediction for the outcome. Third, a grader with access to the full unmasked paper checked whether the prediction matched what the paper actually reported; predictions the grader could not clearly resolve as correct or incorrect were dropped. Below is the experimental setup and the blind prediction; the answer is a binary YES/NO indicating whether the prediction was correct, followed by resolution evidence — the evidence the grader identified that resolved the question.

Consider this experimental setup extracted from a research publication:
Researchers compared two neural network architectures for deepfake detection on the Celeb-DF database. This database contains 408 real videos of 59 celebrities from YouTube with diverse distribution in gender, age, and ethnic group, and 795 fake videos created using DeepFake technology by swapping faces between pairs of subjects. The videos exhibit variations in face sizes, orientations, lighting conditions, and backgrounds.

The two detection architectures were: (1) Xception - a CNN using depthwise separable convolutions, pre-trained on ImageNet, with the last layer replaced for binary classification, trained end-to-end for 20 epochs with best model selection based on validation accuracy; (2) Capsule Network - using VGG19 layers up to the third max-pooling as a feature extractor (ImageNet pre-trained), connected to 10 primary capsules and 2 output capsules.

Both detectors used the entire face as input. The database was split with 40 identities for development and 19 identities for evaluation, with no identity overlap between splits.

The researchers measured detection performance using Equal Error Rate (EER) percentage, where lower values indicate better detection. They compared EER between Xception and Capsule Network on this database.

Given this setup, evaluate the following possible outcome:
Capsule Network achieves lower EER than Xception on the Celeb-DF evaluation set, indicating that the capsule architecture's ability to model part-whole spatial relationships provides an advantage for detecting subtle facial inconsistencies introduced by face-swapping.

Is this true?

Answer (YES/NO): YES